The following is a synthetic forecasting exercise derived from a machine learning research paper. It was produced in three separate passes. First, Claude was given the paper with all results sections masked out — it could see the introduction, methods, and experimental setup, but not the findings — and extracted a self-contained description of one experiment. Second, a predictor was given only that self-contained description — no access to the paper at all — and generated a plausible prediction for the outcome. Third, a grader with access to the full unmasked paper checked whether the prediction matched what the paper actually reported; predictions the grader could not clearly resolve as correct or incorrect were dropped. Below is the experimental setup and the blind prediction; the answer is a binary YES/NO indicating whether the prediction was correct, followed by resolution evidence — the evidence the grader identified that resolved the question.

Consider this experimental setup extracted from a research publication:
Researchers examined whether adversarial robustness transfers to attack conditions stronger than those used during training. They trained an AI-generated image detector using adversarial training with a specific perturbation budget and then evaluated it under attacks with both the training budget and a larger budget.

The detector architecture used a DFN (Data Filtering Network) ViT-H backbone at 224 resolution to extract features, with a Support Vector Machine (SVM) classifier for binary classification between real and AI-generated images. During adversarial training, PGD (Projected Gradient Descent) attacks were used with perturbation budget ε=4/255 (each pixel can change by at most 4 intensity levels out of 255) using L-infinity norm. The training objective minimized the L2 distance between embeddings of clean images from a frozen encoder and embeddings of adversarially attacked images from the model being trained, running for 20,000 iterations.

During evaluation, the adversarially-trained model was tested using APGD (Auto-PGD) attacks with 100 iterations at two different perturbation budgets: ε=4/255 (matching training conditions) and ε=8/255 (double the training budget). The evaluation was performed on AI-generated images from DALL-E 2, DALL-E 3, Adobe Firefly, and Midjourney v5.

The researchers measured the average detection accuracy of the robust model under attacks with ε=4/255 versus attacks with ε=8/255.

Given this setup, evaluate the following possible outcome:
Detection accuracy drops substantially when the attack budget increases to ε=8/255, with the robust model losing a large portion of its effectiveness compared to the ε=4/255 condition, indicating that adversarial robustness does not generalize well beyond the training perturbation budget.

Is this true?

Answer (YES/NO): NO